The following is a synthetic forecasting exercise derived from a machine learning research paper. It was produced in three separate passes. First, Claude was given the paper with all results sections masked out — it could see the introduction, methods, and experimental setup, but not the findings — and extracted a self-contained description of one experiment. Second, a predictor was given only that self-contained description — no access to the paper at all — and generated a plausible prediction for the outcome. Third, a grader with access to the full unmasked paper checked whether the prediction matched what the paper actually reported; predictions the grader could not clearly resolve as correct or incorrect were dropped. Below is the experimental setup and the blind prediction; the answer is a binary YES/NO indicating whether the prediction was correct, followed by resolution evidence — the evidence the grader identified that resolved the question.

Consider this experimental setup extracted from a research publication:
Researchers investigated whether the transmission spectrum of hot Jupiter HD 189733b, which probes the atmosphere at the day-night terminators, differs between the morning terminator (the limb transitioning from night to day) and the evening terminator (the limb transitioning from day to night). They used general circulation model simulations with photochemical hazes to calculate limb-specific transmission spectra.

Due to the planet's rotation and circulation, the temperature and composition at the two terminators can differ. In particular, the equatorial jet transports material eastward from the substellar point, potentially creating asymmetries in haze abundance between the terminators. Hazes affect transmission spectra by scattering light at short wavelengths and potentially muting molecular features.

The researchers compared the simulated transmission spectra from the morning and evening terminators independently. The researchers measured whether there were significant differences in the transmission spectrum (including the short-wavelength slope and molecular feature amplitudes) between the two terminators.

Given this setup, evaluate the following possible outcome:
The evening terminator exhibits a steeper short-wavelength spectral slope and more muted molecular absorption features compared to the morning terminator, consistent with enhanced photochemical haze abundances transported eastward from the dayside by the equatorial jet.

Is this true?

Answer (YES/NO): NO